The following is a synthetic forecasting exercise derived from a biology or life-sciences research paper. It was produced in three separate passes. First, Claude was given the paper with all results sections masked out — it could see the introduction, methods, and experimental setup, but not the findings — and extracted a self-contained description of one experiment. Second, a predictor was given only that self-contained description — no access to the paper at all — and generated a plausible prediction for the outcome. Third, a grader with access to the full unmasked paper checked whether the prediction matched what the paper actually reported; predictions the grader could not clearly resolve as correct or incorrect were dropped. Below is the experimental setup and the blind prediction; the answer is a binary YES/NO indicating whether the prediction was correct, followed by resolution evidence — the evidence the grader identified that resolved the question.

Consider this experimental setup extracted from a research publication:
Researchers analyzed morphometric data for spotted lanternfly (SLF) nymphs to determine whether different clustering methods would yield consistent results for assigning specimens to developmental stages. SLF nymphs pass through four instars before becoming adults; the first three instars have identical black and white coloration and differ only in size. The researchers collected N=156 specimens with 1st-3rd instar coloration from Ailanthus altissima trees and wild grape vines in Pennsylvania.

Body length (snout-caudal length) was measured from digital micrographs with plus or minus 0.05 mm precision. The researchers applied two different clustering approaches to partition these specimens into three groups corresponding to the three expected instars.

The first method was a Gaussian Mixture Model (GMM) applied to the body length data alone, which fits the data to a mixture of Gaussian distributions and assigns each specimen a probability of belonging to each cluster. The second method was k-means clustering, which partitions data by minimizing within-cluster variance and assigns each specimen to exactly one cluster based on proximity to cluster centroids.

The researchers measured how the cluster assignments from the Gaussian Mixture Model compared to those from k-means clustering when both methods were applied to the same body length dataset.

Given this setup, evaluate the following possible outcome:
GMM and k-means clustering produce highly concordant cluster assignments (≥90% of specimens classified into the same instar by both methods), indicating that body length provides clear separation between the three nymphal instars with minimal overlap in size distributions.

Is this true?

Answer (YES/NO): YES